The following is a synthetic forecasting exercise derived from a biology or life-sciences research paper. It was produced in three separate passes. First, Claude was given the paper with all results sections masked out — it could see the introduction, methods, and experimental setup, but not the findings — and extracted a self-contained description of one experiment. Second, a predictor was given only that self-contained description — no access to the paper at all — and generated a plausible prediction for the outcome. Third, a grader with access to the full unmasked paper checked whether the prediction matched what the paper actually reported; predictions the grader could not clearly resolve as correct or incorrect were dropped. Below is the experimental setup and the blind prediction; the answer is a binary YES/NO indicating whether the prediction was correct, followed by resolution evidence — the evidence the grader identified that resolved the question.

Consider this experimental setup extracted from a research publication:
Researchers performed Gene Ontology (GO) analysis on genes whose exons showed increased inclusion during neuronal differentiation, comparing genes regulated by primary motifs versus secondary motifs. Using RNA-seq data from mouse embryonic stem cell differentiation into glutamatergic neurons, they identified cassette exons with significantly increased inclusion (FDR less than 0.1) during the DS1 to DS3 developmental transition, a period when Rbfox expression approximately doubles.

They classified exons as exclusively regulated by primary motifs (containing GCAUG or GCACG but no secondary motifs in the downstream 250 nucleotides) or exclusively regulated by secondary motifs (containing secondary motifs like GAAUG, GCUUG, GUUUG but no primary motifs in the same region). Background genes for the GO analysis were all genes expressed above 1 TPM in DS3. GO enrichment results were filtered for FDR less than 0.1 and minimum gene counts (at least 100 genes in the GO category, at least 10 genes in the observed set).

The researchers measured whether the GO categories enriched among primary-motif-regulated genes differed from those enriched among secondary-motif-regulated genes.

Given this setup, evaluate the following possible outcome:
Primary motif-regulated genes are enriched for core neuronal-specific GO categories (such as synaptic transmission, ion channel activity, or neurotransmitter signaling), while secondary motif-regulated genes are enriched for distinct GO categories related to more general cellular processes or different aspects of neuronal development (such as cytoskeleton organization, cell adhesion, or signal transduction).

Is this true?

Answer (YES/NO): NO